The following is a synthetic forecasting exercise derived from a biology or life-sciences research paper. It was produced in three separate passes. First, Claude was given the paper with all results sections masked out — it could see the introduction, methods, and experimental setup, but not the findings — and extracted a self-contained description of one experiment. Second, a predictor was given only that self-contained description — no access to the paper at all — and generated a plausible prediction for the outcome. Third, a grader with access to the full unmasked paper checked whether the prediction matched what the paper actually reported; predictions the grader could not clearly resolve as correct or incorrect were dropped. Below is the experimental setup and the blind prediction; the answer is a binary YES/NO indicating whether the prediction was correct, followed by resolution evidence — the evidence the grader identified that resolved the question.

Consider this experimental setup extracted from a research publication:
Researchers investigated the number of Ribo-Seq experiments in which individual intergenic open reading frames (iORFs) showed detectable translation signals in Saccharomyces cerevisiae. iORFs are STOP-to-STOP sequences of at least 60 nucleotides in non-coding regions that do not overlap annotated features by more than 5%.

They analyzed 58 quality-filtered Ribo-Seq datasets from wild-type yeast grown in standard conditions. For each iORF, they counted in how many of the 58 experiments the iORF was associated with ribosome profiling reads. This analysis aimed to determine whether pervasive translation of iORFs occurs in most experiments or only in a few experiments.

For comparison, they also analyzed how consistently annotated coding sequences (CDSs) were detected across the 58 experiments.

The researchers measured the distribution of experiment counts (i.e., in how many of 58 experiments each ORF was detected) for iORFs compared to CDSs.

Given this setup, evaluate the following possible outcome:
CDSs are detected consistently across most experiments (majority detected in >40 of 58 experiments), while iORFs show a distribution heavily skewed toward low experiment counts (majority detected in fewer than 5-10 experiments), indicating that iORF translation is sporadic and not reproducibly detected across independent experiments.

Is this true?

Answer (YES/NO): YES